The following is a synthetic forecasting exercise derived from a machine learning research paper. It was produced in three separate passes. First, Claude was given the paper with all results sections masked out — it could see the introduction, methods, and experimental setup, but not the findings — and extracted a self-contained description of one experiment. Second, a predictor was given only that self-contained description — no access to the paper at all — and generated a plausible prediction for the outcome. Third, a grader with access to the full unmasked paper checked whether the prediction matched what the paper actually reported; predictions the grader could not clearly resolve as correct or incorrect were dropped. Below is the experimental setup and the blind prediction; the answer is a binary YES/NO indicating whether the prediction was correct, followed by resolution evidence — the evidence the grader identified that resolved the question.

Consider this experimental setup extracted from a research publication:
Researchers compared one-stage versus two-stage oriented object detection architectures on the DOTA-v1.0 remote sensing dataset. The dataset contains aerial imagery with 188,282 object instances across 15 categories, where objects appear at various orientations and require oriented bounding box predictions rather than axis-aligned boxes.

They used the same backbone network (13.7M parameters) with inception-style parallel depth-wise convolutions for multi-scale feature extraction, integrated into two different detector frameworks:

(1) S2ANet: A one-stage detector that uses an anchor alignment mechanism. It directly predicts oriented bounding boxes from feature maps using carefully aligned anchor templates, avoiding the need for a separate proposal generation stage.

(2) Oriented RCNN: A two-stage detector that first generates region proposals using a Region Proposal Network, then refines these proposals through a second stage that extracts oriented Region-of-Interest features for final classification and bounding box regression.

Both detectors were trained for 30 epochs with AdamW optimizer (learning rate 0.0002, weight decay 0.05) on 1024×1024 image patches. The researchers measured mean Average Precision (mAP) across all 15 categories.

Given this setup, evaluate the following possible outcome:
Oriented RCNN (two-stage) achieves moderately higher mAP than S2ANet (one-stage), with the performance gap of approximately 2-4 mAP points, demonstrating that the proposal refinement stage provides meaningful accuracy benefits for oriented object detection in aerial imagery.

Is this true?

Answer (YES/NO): NO